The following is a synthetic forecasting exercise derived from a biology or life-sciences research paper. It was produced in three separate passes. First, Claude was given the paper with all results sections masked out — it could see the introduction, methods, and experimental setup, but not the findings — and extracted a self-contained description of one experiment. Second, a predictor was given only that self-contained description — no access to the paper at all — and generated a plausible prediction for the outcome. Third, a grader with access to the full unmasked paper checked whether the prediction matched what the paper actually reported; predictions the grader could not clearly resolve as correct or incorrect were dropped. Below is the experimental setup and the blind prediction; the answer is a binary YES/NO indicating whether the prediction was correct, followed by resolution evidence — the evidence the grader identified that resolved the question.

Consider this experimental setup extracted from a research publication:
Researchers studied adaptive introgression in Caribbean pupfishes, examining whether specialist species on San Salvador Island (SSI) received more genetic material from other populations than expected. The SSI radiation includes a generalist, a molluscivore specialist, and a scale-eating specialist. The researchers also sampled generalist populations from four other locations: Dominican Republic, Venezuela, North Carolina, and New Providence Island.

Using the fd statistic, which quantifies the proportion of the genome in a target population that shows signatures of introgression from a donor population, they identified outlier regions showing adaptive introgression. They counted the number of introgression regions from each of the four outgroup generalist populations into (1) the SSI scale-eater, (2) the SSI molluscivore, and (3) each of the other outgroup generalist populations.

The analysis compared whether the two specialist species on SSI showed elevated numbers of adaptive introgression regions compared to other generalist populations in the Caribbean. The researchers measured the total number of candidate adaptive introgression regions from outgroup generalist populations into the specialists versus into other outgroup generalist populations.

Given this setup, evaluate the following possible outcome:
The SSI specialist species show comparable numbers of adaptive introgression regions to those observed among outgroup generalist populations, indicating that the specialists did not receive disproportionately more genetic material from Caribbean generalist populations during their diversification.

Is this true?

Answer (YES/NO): NO